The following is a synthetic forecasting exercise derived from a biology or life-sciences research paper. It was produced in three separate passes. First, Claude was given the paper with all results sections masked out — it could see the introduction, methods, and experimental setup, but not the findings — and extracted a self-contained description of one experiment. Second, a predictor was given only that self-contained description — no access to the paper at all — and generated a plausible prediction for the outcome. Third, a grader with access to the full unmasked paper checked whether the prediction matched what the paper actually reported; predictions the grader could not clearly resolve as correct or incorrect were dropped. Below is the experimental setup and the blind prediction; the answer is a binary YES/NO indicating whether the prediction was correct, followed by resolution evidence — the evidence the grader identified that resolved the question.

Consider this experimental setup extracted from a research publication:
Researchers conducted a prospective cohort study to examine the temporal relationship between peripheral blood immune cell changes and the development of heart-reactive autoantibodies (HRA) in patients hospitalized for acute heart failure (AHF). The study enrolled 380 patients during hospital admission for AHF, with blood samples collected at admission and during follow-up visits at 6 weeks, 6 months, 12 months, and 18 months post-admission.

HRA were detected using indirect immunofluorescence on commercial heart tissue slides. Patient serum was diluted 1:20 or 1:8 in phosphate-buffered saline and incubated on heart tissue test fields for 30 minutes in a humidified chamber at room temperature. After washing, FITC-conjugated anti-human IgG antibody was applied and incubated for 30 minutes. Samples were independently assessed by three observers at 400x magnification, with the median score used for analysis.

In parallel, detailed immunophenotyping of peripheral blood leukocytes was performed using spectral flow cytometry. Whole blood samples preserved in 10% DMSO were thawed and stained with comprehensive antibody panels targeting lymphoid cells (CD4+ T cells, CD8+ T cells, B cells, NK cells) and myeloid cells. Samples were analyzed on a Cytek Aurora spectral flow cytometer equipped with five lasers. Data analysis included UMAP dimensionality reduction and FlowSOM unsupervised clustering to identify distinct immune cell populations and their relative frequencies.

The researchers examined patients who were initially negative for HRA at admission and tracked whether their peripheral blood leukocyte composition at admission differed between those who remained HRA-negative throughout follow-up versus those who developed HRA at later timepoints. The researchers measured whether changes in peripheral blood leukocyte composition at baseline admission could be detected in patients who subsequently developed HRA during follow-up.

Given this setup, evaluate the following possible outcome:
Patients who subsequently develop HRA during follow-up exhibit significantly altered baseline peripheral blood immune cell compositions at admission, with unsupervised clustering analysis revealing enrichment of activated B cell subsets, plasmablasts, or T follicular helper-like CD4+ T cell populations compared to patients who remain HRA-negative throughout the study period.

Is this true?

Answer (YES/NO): NO